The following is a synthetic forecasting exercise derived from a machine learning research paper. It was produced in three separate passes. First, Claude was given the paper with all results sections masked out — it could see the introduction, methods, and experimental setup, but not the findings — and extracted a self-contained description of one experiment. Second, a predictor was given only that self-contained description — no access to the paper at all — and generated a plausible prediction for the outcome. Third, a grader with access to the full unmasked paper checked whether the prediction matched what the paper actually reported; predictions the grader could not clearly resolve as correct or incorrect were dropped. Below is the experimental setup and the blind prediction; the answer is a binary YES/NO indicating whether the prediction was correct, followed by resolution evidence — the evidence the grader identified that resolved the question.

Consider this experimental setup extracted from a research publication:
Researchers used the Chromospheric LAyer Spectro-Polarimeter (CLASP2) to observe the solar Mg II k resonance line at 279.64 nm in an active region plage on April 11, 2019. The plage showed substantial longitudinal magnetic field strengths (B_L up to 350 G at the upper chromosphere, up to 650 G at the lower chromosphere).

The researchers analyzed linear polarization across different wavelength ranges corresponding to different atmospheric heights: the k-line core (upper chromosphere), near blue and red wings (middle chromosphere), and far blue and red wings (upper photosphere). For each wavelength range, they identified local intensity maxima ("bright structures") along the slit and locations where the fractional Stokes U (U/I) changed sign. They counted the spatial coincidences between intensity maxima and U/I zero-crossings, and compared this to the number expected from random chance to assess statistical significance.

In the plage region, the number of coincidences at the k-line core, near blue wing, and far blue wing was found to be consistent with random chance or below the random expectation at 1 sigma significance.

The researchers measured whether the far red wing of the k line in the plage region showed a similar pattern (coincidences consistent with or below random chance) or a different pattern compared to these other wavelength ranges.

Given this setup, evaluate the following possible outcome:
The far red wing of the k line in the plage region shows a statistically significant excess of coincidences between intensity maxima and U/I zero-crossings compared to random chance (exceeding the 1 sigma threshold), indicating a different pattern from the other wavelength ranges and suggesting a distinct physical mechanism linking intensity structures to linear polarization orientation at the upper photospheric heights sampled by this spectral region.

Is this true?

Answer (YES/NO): YES